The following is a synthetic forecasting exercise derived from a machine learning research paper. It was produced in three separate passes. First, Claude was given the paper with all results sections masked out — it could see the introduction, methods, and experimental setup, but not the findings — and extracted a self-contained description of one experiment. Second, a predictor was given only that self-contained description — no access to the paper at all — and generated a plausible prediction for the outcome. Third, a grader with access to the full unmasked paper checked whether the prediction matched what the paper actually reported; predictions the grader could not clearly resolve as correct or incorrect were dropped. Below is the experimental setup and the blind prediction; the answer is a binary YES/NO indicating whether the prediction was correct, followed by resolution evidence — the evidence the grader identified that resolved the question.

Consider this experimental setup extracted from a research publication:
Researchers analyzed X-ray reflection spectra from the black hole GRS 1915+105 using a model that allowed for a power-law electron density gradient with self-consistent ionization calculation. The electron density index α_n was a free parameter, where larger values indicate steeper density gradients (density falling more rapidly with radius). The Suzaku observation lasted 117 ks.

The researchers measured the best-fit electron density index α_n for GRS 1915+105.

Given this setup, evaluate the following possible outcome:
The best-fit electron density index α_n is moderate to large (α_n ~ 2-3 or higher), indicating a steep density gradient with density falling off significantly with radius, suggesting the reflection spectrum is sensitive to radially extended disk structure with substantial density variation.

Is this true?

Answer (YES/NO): NO